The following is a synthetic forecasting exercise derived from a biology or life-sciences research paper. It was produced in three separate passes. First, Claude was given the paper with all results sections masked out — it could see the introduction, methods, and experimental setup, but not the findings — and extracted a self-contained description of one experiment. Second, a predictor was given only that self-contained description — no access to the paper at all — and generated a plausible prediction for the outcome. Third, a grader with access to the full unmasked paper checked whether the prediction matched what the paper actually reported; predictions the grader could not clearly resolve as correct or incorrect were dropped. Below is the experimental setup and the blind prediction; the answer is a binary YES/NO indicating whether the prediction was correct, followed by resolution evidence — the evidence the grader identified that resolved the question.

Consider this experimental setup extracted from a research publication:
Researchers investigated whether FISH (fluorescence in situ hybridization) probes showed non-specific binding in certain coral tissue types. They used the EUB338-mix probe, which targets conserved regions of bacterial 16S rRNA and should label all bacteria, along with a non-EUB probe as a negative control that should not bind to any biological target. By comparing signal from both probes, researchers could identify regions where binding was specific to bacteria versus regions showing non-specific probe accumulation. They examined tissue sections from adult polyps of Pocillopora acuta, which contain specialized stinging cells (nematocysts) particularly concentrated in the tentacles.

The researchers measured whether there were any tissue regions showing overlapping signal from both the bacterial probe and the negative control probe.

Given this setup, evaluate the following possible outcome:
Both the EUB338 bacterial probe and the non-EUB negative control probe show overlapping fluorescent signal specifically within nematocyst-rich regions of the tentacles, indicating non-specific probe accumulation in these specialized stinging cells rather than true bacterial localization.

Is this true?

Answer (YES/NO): YES